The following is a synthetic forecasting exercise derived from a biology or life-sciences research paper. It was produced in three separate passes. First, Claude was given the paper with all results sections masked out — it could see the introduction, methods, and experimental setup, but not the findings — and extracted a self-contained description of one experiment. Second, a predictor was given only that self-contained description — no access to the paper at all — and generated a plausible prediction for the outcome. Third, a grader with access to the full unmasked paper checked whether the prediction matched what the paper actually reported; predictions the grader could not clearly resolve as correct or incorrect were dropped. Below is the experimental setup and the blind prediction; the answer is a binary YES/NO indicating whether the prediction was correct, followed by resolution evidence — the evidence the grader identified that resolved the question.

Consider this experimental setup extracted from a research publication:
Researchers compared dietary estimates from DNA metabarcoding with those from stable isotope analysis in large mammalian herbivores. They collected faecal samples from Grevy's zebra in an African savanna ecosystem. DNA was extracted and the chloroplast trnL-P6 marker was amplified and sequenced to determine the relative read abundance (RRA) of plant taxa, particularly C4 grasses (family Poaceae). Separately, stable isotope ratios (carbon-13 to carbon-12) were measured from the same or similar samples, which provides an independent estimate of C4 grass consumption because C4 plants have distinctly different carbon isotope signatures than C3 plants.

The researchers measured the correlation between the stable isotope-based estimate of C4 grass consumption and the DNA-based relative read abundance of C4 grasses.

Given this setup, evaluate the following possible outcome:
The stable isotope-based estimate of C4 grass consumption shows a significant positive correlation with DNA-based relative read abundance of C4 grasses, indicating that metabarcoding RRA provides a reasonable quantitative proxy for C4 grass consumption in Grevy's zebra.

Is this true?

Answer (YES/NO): YES